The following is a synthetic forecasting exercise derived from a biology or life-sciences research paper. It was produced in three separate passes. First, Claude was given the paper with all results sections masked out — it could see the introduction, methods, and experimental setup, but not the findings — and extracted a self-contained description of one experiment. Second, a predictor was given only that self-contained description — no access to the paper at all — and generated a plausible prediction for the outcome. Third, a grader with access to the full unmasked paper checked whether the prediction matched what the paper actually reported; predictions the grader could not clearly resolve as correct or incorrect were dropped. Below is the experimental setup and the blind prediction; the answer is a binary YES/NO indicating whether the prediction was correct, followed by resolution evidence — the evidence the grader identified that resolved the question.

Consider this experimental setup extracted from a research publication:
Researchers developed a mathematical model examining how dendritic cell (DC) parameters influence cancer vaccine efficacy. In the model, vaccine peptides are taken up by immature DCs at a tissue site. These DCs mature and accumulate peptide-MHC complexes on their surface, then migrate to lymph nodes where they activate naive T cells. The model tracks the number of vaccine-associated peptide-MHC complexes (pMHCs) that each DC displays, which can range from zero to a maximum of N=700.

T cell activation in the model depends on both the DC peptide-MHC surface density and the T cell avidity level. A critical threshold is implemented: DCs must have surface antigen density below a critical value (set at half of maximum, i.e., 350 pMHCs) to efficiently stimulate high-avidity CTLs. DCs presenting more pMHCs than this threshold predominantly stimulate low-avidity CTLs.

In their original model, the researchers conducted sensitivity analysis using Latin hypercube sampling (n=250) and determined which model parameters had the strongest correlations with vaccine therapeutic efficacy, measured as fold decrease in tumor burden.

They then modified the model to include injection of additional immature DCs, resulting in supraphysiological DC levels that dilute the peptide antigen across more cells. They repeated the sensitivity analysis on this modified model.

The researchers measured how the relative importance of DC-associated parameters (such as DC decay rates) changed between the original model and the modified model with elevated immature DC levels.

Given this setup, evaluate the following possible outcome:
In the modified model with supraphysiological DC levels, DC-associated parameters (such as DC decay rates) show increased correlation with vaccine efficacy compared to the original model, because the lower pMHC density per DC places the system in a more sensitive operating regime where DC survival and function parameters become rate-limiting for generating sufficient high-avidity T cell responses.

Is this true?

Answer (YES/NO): NO